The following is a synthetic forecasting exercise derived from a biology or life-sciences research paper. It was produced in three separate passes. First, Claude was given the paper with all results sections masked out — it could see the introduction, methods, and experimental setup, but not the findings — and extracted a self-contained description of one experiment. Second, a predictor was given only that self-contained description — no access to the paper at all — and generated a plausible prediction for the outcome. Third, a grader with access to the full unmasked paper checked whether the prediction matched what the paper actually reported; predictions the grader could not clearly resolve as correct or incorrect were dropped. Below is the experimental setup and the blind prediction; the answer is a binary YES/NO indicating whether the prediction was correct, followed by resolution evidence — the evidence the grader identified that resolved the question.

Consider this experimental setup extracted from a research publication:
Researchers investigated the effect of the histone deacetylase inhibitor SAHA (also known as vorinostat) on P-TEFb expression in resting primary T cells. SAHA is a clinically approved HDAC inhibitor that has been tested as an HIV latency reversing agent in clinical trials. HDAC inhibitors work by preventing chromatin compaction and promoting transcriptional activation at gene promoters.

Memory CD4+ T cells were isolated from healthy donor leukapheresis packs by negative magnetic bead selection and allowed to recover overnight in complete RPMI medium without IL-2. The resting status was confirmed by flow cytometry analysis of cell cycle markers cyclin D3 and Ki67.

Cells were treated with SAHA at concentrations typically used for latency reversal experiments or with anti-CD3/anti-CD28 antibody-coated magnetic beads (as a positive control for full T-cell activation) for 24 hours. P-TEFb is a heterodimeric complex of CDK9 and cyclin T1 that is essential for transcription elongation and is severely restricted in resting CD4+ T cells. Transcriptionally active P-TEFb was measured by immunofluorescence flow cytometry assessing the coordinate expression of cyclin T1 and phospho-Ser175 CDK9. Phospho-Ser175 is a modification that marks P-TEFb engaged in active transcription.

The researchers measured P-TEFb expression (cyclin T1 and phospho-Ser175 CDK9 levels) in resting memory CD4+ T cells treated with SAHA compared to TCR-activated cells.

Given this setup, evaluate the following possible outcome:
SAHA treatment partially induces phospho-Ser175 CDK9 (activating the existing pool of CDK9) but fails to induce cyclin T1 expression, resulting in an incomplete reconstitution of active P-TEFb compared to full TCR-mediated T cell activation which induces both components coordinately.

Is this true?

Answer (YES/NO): NO